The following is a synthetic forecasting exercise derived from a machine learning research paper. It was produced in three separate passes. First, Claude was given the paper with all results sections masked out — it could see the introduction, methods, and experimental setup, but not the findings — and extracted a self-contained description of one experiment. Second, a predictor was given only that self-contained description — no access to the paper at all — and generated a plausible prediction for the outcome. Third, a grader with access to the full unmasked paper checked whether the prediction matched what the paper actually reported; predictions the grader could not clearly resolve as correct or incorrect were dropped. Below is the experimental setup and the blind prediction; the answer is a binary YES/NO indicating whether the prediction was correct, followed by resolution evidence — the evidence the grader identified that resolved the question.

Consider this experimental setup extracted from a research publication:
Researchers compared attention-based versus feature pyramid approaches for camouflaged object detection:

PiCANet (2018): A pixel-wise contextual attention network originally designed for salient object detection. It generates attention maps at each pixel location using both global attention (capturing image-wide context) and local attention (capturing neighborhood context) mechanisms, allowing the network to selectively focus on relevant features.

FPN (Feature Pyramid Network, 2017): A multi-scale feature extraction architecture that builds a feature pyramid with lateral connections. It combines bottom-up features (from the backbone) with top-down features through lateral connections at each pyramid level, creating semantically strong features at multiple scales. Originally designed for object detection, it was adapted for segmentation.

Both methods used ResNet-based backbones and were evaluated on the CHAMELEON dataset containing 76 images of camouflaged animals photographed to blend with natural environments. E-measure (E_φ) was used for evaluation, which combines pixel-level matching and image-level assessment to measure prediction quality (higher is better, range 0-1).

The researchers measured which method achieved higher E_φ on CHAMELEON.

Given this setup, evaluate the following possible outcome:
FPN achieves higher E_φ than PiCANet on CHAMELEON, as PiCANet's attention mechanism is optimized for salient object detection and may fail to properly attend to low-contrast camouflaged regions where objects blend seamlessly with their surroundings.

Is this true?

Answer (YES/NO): YES